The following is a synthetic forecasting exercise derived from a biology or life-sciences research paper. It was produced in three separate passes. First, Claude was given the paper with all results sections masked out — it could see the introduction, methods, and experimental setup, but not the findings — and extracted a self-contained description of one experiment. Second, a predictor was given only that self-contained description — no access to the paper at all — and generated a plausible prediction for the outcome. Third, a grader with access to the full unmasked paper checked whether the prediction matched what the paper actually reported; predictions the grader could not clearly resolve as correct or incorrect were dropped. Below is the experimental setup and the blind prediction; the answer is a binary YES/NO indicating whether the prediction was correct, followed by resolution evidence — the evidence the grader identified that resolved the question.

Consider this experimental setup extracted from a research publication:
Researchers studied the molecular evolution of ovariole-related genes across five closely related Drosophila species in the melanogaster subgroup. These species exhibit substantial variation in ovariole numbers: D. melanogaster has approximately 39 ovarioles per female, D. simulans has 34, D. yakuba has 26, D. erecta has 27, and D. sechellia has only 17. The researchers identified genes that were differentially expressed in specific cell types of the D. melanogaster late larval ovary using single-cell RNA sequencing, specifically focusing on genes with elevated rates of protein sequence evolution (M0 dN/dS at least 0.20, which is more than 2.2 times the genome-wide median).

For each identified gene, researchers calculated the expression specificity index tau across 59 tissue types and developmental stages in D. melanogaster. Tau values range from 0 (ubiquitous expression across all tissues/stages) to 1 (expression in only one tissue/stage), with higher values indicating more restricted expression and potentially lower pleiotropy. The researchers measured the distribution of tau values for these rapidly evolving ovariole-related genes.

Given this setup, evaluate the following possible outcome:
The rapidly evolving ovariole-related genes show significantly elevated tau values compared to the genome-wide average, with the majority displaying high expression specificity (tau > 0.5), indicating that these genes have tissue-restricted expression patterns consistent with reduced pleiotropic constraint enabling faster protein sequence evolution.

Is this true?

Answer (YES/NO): YES